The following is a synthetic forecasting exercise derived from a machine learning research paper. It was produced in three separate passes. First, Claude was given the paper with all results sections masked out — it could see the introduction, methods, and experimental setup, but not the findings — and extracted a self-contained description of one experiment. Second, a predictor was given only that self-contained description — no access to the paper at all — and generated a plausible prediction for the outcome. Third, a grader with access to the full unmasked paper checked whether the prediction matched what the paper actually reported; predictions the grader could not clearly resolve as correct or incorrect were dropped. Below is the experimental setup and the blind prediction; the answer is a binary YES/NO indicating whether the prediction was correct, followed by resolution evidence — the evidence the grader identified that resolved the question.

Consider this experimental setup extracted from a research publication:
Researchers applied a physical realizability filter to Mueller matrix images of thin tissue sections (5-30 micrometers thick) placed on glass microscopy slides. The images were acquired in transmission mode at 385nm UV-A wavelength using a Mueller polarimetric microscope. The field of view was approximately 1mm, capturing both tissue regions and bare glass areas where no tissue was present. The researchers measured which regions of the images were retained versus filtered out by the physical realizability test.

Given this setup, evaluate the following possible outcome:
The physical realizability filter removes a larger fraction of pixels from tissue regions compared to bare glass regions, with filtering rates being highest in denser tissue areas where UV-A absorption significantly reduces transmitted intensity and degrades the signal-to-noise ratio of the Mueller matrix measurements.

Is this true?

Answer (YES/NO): NO